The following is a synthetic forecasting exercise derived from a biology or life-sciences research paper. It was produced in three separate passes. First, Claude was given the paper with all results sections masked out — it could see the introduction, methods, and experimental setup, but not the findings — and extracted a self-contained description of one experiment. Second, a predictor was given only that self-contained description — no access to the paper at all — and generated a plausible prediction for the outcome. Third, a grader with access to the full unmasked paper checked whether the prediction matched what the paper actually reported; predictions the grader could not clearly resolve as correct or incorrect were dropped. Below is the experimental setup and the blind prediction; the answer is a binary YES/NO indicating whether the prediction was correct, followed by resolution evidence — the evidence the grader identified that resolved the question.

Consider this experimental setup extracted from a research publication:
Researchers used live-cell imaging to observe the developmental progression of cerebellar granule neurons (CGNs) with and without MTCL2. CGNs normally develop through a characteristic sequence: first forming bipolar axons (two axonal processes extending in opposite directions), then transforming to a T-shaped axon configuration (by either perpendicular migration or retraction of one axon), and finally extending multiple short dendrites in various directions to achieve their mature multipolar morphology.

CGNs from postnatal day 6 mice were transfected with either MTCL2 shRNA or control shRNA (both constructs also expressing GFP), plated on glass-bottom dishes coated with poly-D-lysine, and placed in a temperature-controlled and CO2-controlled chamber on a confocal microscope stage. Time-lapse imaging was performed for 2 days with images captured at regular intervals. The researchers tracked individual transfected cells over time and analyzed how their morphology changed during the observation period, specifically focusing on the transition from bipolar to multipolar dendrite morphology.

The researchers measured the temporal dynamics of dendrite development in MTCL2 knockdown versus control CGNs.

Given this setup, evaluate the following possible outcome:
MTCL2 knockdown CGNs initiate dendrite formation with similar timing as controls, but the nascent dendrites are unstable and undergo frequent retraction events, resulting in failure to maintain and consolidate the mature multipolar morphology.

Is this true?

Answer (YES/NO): NO